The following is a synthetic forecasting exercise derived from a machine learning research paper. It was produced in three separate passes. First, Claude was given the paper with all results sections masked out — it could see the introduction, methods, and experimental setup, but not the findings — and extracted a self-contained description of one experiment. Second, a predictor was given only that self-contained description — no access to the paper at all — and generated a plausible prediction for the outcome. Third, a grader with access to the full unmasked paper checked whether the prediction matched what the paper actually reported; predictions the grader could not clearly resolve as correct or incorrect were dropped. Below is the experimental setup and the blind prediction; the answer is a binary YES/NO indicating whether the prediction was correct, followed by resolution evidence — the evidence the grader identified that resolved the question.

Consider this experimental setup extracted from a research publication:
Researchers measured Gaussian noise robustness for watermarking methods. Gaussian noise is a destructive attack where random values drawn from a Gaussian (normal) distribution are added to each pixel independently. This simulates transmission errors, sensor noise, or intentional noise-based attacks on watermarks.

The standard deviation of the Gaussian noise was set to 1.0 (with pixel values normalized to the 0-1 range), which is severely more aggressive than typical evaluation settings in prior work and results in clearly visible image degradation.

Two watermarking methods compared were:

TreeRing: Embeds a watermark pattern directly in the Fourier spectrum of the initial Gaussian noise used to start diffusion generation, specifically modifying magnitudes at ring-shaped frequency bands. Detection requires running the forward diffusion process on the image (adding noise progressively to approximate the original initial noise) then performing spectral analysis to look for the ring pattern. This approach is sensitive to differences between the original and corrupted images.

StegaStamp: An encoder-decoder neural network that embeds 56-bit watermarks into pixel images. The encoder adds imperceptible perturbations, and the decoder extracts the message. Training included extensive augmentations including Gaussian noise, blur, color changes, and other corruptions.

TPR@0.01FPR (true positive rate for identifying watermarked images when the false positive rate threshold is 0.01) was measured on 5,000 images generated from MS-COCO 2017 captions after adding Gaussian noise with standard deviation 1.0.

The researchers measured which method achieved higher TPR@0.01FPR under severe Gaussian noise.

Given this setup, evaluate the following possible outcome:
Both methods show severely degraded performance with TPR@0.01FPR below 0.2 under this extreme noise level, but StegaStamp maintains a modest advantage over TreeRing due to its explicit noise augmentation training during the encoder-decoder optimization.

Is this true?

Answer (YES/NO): NO